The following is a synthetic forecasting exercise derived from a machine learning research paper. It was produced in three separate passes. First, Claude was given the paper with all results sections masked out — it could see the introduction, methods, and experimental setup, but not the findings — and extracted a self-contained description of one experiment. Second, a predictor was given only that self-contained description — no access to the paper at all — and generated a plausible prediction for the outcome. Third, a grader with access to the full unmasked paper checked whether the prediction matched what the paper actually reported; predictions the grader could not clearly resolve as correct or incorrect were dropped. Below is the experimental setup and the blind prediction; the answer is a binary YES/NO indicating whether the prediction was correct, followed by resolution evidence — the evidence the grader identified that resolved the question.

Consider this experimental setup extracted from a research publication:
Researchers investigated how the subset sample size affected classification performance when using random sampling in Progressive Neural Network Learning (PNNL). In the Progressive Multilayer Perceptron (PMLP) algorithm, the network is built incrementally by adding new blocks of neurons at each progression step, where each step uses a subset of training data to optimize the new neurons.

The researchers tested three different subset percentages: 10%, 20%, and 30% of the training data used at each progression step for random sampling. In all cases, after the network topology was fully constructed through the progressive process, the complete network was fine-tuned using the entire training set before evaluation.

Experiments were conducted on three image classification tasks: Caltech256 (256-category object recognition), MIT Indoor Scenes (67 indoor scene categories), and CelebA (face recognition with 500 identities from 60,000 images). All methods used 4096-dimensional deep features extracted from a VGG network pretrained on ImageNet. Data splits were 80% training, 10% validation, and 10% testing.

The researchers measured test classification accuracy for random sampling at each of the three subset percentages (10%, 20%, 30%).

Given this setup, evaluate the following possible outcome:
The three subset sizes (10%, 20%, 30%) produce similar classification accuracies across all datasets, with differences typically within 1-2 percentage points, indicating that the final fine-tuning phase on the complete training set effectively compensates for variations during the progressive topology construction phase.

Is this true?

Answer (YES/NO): NO